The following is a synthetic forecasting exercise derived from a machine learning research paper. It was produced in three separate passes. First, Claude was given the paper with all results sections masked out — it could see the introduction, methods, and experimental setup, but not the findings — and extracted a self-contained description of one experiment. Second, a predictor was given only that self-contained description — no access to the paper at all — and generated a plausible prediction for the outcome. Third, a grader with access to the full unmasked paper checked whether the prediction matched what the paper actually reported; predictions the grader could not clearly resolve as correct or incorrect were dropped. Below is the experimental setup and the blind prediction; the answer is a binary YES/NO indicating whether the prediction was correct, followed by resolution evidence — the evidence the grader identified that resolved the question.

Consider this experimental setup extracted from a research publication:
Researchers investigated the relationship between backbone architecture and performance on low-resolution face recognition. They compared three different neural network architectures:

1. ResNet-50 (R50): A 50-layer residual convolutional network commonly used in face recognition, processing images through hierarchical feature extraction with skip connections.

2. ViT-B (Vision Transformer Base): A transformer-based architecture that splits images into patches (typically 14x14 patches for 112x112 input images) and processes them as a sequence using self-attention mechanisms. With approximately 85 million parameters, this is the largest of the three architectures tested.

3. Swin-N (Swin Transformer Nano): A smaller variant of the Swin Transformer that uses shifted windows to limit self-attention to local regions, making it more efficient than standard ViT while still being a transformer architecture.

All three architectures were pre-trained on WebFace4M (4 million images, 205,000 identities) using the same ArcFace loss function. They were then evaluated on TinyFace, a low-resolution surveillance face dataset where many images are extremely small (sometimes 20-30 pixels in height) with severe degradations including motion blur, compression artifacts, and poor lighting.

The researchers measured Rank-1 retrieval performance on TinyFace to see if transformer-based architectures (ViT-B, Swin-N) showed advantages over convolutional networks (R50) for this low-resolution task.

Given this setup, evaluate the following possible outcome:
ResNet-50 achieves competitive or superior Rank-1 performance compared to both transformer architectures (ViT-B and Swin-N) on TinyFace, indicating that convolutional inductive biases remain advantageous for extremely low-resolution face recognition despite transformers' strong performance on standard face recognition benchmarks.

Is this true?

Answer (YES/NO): NO